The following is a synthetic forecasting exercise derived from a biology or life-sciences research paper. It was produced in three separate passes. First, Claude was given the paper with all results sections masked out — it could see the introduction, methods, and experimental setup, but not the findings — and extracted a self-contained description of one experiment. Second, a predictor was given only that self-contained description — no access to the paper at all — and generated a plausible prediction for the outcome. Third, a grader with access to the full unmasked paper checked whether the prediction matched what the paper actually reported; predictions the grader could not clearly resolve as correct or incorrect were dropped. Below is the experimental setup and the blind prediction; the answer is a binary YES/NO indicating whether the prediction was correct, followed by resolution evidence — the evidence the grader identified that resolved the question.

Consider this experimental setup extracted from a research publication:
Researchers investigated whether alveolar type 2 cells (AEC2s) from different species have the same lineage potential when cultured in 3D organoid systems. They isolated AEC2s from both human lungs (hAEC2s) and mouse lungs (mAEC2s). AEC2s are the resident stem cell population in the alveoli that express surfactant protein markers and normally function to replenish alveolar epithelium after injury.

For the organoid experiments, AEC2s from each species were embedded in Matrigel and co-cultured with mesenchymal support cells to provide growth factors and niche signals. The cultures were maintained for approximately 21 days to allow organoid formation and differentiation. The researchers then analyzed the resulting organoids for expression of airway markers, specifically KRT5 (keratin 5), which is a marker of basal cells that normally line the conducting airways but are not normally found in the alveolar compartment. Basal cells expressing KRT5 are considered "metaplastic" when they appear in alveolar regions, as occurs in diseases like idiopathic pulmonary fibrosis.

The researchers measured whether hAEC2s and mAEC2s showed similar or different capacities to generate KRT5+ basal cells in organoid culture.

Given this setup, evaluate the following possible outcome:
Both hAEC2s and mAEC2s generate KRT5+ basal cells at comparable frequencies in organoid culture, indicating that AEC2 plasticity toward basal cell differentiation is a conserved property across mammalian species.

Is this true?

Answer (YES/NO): NO